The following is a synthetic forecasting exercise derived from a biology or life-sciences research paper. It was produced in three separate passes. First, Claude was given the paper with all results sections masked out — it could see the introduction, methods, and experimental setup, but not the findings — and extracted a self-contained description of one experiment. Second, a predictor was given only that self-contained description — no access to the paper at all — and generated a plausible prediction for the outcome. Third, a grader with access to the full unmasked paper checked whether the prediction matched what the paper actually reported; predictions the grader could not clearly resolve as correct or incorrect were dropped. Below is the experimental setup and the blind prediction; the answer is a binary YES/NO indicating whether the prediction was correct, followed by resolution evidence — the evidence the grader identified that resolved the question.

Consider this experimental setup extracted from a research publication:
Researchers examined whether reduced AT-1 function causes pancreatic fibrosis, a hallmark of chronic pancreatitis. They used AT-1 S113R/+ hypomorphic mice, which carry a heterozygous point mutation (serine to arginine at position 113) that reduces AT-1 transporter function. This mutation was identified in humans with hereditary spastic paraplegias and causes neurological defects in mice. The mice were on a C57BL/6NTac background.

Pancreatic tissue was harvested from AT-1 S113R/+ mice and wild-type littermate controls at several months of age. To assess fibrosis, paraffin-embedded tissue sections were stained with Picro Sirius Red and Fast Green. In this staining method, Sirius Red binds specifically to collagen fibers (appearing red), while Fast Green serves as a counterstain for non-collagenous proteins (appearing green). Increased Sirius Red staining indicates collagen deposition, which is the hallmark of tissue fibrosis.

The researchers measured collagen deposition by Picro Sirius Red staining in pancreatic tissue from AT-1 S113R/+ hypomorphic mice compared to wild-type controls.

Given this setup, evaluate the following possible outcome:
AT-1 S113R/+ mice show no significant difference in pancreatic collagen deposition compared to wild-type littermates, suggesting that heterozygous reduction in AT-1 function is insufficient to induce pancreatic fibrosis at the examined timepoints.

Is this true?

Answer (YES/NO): NO